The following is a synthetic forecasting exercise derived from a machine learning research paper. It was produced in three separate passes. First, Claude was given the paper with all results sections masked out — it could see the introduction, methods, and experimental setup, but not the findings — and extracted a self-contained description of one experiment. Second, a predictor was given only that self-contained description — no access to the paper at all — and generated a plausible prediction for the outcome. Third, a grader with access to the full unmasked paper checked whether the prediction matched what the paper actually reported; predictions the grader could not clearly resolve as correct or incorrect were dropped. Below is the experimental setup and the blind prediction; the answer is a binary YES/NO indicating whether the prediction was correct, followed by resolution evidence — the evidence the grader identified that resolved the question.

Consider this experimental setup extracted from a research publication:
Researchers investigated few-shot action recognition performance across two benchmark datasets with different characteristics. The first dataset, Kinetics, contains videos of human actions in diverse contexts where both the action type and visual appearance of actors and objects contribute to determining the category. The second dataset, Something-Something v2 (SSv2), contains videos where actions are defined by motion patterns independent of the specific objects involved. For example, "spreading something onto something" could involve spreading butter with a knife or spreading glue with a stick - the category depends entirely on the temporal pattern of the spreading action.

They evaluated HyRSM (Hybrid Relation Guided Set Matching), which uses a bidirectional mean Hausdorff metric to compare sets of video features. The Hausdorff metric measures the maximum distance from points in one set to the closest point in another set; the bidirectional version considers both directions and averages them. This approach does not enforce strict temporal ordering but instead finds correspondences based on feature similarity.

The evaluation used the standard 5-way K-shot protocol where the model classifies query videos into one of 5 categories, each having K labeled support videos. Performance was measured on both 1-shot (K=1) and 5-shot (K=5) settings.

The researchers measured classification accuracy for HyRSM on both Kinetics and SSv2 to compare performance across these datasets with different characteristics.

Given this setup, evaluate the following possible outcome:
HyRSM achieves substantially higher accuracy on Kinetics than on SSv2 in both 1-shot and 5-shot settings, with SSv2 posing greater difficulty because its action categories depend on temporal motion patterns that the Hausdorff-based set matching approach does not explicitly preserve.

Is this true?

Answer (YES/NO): YES